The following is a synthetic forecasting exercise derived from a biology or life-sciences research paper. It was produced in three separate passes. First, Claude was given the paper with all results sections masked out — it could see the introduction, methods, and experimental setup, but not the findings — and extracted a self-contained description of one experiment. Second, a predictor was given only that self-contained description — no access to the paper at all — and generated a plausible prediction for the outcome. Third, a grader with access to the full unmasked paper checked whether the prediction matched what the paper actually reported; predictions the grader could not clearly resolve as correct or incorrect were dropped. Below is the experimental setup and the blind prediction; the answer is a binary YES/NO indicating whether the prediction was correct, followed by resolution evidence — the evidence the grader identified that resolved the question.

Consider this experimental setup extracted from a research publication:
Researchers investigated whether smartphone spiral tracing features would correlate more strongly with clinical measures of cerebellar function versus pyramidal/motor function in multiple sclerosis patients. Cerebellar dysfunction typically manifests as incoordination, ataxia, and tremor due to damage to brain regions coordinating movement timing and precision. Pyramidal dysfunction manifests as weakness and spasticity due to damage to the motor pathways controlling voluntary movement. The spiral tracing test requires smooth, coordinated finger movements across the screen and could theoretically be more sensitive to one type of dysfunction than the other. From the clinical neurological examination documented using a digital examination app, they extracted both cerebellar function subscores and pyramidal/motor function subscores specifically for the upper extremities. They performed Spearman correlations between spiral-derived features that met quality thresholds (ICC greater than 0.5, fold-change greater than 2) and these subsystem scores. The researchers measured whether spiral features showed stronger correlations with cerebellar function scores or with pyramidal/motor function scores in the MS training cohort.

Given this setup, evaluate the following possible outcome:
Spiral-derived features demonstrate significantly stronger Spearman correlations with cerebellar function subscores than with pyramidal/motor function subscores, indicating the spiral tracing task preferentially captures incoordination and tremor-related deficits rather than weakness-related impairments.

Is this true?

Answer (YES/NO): NO